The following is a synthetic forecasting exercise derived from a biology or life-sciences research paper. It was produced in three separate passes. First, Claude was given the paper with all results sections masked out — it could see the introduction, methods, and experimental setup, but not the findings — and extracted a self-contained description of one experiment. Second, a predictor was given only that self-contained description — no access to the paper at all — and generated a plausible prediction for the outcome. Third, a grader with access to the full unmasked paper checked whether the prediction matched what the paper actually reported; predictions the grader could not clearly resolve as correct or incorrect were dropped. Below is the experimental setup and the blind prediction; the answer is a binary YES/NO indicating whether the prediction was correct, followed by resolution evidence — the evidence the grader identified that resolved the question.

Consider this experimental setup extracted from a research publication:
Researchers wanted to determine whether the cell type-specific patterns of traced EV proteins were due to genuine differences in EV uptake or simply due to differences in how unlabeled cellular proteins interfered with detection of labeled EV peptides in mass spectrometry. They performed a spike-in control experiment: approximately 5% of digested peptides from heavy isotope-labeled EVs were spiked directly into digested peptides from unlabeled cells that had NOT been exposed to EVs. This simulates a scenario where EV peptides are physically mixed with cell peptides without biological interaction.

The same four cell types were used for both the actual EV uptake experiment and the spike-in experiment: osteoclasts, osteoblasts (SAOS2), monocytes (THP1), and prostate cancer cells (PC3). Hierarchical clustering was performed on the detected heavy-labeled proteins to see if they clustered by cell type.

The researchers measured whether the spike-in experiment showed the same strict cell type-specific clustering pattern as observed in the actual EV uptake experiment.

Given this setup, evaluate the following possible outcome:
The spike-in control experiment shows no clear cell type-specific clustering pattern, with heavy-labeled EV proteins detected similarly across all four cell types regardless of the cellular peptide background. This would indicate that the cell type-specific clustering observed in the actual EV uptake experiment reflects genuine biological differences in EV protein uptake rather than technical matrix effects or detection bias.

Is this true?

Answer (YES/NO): YES